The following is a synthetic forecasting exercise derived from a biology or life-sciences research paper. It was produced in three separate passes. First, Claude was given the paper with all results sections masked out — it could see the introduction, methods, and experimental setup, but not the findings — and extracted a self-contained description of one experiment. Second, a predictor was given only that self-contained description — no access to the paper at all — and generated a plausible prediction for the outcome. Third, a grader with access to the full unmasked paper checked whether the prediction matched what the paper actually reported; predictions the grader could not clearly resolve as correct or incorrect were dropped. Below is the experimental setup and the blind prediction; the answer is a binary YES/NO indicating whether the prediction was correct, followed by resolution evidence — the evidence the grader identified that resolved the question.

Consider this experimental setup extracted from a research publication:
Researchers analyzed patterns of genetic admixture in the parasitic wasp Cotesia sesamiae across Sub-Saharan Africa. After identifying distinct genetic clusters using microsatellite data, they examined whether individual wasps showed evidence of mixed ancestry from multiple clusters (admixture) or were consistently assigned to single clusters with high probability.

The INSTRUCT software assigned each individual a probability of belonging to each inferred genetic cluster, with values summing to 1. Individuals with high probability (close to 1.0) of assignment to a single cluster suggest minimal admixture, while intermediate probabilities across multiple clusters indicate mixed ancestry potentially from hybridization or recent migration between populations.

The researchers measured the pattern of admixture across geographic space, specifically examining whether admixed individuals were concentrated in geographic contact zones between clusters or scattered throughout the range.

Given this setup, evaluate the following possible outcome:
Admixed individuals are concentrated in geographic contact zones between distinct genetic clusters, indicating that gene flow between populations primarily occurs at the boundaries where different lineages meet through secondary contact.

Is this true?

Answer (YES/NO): YES